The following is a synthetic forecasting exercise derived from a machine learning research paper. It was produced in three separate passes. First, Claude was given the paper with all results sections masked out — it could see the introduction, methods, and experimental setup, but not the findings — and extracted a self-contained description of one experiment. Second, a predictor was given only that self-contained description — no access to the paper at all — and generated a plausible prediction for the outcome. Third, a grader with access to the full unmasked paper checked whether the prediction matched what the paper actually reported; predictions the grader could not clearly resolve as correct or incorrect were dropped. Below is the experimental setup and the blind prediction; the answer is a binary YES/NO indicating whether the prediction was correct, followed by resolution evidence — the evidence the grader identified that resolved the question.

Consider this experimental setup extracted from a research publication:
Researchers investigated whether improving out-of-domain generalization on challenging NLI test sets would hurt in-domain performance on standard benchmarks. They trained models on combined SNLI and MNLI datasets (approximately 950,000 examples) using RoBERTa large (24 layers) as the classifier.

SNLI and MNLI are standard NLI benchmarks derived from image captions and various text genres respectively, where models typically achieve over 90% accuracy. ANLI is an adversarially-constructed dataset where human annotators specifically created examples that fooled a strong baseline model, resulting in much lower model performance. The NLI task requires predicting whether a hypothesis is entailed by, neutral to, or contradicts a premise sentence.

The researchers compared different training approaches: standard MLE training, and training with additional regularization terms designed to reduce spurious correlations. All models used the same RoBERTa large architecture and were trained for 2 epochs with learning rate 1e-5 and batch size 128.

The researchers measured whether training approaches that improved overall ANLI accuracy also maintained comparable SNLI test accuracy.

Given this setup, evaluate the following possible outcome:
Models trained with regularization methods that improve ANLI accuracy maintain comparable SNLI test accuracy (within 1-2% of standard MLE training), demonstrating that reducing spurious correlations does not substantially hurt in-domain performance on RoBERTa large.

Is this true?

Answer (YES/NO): YES